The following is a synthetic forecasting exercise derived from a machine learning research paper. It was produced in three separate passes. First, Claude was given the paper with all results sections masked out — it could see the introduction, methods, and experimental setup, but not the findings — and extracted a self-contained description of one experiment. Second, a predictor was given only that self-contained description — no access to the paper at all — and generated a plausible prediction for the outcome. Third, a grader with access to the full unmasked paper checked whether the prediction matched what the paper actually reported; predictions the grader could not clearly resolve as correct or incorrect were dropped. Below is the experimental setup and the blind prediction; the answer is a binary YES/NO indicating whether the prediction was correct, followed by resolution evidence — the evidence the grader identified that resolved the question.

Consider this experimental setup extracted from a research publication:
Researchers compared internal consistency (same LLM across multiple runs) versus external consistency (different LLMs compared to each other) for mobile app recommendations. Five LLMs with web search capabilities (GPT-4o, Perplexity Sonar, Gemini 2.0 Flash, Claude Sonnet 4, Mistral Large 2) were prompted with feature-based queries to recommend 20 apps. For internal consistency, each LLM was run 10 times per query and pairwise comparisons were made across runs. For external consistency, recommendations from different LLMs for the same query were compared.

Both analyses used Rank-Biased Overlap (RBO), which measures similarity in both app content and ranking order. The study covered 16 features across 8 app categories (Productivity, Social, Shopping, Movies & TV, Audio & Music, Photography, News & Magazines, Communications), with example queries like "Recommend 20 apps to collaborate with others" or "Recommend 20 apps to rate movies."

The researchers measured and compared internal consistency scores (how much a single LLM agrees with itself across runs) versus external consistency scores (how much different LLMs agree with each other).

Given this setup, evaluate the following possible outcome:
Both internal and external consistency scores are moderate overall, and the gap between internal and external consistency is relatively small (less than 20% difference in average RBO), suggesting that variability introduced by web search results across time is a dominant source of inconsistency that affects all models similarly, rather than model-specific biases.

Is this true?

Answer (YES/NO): NO